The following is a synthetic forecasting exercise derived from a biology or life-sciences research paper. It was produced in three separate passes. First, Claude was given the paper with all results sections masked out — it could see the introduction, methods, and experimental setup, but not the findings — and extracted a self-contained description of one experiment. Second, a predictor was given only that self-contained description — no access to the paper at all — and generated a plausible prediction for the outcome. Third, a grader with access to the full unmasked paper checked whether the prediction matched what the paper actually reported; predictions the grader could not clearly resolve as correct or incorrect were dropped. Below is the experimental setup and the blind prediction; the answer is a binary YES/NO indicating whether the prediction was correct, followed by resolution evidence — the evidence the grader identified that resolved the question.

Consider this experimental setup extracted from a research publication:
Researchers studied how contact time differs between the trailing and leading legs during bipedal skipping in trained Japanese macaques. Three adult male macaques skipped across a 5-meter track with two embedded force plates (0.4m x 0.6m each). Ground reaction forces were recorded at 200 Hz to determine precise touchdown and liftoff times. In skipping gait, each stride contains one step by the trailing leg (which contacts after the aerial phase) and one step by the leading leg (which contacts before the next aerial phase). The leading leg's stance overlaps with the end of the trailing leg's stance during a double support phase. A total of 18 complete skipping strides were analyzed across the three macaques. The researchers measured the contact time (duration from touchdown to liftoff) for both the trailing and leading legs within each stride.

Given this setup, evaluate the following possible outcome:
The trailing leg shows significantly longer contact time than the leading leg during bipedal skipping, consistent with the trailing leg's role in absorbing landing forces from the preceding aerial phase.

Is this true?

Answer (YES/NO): NO